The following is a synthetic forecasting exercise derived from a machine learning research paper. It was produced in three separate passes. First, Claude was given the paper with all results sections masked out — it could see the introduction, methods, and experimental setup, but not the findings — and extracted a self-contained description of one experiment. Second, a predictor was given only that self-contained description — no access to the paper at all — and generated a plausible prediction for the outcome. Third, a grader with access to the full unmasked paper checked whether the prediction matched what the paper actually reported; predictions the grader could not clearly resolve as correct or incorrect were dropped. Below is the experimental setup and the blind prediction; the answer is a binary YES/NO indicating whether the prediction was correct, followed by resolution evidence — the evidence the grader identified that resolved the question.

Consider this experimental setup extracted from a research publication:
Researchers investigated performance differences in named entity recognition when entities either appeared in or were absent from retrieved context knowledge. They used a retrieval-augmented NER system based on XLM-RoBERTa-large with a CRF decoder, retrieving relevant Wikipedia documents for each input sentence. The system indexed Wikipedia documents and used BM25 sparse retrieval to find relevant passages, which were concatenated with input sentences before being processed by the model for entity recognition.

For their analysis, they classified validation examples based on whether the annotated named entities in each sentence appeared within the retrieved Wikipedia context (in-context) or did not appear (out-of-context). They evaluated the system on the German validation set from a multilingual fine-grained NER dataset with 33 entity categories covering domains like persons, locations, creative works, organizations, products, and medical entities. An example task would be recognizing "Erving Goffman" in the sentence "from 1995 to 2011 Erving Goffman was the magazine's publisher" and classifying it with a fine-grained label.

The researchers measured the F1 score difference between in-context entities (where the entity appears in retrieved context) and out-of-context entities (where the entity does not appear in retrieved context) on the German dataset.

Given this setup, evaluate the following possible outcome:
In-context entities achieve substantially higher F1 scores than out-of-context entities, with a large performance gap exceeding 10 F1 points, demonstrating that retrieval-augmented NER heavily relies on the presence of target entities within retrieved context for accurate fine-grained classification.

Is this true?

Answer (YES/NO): NO